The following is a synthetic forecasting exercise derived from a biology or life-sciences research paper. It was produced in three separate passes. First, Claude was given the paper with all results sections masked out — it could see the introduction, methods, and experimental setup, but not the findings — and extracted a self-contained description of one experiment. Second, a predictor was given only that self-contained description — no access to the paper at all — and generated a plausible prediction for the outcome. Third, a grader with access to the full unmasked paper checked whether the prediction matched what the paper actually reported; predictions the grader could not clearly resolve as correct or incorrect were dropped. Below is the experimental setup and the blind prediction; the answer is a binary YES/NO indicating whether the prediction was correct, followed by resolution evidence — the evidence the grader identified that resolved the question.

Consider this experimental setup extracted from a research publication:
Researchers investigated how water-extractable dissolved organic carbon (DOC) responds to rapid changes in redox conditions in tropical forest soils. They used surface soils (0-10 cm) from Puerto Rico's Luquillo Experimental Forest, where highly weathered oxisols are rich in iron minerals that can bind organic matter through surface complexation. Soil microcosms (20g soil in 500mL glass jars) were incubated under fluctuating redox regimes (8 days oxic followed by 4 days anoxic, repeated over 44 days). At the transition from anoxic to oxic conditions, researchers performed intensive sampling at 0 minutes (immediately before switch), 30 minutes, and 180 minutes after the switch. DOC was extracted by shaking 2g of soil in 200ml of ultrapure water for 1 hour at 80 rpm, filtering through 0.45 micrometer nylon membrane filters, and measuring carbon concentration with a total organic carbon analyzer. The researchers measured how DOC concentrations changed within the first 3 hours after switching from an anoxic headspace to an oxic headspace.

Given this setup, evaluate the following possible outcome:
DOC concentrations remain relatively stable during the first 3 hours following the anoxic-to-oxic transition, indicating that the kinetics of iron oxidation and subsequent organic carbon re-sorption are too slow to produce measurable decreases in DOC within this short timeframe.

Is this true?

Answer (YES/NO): NO